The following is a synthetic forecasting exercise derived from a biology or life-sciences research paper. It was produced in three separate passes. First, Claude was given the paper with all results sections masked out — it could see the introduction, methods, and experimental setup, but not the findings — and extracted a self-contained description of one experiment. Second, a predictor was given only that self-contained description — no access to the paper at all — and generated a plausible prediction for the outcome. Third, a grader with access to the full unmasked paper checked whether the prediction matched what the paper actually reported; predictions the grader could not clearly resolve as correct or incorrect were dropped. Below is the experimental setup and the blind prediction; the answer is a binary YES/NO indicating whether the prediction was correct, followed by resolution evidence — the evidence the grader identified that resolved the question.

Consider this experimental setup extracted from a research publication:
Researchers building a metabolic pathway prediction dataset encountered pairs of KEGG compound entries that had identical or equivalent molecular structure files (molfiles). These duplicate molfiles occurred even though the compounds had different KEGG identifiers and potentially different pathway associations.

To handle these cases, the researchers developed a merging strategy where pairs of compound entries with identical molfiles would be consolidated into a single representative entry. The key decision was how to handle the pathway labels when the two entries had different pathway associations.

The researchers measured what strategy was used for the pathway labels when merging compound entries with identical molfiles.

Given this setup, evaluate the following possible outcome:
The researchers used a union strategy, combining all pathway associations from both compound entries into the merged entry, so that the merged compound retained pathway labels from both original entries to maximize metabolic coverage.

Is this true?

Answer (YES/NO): YES